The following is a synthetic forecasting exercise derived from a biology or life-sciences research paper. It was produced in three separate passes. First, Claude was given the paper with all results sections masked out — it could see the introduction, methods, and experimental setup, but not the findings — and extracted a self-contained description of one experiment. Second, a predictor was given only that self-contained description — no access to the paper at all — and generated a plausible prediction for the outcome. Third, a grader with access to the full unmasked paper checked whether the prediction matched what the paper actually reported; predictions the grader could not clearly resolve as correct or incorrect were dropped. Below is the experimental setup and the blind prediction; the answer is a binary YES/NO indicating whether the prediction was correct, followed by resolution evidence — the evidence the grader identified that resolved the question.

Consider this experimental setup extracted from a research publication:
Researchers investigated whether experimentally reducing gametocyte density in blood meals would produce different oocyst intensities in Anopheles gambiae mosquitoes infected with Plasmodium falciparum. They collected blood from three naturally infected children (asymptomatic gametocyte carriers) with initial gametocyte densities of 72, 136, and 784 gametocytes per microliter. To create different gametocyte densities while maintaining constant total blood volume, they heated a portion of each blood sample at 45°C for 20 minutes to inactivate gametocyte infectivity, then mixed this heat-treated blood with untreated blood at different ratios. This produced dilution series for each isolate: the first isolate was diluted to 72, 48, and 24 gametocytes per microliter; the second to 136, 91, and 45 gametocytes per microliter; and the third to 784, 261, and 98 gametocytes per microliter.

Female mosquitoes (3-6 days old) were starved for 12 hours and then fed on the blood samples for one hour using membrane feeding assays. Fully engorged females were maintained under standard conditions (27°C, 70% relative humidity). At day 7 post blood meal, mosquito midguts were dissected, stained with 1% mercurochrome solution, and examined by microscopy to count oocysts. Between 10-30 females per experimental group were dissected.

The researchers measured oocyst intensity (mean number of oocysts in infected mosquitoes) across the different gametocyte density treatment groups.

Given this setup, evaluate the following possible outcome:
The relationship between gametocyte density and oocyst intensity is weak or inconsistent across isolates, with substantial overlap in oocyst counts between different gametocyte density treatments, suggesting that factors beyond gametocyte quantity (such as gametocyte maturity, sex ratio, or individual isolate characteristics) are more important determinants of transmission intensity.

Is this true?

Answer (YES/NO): NO